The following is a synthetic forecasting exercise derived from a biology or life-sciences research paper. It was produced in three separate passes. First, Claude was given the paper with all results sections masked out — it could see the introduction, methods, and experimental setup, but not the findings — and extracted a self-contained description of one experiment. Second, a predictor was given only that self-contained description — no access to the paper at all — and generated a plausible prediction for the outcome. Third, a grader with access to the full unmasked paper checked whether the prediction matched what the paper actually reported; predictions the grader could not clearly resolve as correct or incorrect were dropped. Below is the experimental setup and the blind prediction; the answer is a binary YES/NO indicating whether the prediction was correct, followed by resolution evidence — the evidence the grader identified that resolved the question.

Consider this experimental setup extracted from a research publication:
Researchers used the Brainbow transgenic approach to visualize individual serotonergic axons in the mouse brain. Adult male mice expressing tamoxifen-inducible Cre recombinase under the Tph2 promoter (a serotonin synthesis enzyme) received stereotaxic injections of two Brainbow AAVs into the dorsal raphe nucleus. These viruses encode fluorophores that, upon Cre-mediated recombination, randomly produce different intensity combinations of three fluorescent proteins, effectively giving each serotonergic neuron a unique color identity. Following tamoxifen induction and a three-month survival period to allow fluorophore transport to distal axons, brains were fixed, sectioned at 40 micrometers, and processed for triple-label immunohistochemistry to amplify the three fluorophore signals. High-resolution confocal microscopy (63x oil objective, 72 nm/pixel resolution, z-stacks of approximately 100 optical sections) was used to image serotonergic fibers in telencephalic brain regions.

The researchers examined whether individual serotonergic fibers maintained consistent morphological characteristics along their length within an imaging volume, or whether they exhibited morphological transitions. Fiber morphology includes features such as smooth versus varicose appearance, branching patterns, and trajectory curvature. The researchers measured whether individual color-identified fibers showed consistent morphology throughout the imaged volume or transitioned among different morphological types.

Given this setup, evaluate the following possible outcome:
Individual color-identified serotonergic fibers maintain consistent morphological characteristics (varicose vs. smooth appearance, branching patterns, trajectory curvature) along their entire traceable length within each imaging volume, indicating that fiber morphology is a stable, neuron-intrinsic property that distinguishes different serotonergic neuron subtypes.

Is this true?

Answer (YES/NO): NO